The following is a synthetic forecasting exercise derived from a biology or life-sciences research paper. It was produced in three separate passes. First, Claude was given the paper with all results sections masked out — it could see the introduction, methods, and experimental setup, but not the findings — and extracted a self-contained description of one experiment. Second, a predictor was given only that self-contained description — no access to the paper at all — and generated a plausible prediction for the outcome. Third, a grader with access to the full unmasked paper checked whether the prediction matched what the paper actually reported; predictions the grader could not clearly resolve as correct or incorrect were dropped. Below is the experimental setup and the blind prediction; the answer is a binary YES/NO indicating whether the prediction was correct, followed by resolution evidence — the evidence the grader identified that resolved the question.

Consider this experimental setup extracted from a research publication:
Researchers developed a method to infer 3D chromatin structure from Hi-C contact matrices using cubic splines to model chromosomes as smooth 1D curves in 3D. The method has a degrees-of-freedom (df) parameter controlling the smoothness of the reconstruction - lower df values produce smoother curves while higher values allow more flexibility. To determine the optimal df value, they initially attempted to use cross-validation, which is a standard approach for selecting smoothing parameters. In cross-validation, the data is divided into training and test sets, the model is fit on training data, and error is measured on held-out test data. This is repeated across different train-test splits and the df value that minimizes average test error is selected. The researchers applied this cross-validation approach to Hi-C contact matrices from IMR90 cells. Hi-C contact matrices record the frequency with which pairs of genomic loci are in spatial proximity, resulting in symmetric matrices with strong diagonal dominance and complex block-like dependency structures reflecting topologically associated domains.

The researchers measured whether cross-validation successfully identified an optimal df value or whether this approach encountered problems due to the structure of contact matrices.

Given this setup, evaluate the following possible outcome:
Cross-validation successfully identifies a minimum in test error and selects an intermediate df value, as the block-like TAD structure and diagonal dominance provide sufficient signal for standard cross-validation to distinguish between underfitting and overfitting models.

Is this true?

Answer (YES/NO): NO